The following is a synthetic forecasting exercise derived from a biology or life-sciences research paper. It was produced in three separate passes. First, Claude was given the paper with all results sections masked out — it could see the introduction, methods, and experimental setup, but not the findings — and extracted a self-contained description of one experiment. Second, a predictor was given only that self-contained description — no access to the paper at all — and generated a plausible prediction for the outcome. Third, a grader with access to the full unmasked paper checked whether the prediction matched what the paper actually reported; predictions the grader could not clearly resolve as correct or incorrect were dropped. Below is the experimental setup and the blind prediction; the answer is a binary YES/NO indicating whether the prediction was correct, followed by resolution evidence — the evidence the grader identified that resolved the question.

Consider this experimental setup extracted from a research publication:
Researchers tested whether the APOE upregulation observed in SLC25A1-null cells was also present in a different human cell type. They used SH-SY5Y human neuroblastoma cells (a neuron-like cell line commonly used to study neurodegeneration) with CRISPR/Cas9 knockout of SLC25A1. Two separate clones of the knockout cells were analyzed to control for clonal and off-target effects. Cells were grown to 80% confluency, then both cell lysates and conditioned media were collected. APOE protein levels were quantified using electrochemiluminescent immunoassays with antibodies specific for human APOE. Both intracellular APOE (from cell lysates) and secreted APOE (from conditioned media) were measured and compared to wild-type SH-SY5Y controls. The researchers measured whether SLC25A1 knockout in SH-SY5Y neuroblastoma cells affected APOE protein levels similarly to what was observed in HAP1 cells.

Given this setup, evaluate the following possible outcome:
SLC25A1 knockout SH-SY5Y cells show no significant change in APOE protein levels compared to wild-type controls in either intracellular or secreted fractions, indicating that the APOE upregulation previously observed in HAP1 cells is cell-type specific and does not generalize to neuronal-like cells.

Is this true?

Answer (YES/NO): NO